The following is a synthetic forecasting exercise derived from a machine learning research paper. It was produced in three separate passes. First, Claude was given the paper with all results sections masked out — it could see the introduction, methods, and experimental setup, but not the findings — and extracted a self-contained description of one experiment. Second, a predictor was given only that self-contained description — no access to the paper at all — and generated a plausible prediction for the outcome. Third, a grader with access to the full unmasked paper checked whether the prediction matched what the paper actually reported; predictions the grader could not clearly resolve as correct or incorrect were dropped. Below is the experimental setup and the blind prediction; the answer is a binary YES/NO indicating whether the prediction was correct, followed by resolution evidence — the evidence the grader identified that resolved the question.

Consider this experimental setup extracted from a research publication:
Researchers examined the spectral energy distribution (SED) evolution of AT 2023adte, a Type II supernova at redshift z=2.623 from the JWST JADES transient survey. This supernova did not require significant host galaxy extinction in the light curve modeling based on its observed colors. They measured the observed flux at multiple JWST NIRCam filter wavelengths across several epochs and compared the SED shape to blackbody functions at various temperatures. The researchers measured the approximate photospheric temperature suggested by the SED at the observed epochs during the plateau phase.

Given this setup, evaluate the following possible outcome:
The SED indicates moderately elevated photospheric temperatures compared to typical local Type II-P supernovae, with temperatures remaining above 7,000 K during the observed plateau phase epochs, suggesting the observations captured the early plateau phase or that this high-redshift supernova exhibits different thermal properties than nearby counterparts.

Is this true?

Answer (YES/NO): NO